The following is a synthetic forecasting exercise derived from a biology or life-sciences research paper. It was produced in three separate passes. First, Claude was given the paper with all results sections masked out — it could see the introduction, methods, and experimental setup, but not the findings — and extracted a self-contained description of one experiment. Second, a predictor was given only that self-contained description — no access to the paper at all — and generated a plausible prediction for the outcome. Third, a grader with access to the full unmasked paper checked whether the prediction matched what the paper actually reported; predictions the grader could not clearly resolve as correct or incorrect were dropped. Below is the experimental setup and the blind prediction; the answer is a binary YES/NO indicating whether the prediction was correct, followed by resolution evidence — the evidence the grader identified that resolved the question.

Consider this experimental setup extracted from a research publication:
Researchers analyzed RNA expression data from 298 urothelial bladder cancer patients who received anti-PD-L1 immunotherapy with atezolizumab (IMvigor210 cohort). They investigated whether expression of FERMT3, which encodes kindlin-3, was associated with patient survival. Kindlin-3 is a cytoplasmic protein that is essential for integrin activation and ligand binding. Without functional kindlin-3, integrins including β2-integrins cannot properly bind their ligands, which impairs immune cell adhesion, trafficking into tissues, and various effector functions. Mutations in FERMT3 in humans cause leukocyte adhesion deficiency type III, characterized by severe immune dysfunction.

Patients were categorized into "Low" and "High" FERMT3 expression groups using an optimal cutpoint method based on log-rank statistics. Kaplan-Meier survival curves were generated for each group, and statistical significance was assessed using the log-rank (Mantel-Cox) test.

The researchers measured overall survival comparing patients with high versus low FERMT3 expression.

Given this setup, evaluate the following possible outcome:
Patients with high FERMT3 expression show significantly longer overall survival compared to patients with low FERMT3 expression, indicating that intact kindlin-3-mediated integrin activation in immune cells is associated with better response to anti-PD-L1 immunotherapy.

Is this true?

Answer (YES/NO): NO